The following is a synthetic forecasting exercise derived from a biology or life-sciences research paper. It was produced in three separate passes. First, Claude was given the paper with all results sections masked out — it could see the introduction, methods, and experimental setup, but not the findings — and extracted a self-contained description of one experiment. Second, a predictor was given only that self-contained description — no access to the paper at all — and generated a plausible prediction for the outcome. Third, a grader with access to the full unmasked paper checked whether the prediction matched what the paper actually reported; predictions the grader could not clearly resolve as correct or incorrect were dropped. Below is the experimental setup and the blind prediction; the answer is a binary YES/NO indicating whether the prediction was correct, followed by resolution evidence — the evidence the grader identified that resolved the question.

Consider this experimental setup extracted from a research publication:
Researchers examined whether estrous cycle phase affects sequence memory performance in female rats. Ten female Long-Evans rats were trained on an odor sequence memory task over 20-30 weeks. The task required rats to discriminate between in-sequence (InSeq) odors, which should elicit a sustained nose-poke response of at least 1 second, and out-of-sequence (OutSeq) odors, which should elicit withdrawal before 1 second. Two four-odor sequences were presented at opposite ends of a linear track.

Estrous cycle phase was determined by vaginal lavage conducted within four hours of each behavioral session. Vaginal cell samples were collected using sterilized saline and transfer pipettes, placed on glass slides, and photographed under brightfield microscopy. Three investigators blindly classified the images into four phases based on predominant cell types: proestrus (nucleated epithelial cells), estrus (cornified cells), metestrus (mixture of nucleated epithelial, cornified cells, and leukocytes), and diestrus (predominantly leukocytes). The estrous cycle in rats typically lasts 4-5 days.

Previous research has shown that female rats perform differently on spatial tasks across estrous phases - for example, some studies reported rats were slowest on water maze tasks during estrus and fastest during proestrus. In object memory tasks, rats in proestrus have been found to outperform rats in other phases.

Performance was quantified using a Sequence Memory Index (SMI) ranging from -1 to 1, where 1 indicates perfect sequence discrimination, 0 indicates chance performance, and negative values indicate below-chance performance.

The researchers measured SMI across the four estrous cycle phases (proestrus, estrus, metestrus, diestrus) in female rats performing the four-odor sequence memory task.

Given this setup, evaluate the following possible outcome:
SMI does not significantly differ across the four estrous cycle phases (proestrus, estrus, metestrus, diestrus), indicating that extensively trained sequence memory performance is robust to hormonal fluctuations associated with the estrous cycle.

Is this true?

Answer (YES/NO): YES